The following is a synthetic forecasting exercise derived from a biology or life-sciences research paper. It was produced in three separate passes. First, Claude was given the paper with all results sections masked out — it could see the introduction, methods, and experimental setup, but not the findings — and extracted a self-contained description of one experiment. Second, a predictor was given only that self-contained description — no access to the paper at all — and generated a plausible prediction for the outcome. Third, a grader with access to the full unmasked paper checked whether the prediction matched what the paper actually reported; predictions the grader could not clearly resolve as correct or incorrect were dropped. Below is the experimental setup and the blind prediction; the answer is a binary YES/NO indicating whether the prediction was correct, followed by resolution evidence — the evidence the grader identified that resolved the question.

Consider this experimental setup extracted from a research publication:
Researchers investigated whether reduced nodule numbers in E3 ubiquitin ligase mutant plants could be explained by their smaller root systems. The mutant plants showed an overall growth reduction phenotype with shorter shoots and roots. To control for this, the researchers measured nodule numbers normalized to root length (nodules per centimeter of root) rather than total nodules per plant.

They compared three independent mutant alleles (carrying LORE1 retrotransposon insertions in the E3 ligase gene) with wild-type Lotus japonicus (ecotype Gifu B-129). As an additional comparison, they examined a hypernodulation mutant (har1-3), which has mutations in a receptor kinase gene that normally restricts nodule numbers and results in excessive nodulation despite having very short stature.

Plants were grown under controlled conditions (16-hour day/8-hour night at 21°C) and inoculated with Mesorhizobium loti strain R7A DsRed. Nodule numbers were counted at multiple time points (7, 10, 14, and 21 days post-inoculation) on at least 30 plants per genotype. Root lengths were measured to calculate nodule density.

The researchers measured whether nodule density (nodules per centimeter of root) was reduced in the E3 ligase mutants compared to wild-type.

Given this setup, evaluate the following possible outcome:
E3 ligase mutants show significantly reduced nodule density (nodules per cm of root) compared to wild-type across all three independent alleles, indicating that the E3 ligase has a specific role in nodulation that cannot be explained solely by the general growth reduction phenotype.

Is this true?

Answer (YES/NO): YES